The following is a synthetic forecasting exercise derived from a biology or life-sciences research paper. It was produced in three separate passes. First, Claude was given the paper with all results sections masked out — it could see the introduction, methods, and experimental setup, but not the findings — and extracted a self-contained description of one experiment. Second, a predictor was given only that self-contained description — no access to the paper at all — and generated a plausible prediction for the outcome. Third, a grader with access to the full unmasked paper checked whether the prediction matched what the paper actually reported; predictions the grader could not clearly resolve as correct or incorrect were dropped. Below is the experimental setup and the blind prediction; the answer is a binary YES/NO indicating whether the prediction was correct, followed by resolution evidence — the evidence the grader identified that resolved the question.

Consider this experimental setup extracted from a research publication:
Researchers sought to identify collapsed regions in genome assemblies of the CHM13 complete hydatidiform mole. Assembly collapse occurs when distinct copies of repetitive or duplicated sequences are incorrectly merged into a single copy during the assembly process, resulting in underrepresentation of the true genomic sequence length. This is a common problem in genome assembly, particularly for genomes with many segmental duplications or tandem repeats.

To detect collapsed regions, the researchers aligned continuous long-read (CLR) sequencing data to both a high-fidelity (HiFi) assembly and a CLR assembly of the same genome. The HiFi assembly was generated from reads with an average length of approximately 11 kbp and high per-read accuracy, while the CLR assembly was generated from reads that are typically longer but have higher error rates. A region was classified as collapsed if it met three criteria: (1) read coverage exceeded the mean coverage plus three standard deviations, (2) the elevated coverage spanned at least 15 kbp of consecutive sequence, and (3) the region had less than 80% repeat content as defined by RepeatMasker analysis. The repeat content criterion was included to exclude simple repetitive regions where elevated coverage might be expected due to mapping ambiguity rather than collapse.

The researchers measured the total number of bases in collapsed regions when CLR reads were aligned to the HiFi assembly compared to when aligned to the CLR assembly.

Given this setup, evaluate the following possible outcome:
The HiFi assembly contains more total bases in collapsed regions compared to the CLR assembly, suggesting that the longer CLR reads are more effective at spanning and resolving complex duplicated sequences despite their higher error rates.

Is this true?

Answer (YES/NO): NO